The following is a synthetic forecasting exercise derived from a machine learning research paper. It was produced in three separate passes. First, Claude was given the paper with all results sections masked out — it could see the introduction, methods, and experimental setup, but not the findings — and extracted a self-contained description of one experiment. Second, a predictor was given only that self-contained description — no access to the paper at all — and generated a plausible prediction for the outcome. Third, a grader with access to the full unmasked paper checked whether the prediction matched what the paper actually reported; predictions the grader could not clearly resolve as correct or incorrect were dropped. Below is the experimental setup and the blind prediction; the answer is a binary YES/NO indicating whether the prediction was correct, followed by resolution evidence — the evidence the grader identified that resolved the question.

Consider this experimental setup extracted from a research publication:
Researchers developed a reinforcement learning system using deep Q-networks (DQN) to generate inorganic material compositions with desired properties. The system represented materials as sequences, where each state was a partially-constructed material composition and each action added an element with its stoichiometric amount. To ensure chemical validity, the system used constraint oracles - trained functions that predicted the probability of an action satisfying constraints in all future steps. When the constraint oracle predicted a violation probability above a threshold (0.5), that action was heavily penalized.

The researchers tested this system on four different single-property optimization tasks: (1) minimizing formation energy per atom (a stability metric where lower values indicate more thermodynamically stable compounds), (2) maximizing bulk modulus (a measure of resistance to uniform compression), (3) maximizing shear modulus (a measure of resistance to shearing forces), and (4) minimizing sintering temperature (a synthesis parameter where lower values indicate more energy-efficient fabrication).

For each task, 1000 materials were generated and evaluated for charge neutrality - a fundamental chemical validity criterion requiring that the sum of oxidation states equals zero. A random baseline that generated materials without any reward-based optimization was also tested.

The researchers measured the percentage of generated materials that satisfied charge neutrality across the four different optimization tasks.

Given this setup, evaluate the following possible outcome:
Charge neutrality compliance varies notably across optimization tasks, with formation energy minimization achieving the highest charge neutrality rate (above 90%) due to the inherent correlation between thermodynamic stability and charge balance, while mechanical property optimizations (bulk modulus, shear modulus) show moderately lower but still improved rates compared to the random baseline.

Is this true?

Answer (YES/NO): NO